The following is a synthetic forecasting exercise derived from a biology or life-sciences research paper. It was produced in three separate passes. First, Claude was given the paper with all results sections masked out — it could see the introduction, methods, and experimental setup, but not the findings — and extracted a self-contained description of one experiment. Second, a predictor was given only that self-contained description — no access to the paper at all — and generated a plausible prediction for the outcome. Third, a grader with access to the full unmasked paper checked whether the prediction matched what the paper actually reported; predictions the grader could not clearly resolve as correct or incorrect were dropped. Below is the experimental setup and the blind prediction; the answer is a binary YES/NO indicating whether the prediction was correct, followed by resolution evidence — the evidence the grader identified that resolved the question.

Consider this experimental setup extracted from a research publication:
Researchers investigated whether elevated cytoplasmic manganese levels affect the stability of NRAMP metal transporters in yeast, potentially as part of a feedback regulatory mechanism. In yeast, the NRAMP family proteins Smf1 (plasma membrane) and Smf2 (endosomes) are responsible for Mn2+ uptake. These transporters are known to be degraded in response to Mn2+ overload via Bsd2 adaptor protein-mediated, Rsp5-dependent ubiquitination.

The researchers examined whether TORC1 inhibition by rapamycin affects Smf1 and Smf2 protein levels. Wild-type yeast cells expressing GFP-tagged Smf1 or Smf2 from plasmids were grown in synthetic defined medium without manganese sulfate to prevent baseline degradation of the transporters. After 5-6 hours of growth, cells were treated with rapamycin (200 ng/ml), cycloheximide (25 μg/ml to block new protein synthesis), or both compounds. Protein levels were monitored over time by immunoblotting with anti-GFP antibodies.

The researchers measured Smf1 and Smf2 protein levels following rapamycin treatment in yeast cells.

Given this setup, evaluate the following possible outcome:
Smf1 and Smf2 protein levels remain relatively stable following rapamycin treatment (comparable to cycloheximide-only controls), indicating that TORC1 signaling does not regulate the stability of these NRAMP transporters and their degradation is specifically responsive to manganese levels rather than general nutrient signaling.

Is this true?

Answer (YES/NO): NO